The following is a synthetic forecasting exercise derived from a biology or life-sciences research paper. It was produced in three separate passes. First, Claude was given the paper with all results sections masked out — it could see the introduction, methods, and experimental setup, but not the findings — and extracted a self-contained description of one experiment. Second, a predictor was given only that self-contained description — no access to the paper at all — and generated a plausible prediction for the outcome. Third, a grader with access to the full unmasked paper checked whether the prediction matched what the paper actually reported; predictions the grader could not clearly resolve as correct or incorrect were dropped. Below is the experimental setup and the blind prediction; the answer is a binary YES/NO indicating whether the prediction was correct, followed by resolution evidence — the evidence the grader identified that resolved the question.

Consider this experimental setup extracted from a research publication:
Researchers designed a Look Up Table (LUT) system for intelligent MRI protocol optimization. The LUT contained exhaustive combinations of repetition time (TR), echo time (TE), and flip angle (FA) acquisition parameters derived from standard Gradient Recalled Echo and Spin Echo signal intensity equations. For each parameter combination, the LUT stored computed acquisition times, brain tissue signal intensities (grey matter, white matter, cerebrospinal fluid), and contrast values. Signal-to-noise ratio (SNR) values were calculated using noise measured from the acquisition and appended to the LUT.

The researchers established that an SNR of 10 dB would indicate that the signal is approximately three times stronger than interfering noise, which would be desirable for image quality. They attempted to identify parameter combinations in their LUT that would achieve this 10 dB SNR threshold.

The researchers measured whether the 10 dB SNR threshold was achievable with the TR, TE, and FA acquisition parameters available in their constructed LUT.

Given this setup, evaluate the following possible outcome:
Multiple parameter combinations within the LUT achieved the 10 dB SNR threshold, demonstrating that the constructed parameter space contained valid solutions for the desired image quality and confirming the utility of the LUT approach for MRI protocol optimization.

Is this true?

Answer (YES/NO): NO